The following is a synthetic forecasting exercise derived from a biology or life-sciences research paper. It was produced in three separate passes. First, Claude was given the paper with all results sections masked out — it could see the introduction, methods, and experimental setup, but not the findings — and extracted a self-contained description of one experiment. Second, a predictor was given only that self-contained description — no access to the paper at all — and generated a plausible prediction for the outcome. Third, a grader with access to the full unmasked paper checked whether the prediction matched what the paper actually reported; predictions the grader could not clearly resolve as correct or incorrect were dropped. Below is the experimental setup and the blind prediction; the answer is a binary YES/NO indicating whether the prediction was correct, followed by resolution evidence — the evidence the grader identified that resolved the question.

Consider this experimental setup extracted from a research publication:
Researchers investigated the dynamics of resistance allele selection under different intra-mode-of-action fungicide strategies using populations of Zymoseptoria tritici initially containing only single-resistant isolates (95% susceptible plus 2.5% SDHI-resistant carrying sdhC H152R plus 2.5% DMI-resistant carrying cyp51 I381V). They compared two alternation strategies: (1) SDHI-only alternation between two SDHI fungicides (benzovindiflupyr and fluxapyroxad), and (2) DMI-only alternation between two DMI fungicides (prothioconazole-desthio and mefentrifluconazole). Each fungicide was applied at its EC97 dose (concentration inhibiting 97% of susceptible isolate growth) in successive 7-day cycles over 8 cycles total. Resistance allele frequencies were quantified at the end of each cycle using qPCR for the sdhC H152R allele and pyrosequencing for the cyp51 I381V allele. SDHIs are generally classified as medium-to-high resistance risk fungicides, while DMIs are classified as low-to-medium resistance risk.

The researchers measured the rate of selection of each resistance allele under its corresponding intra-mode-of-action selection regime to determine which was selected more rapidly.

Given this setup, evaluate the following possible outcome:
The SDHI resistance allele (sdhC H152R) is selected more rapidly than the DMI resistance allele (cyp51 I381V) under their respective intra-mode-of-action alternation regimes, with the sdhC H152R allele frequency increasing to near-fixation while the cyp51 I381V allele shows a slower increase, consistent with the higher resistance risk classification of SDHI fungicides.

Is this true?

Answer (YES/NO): NO